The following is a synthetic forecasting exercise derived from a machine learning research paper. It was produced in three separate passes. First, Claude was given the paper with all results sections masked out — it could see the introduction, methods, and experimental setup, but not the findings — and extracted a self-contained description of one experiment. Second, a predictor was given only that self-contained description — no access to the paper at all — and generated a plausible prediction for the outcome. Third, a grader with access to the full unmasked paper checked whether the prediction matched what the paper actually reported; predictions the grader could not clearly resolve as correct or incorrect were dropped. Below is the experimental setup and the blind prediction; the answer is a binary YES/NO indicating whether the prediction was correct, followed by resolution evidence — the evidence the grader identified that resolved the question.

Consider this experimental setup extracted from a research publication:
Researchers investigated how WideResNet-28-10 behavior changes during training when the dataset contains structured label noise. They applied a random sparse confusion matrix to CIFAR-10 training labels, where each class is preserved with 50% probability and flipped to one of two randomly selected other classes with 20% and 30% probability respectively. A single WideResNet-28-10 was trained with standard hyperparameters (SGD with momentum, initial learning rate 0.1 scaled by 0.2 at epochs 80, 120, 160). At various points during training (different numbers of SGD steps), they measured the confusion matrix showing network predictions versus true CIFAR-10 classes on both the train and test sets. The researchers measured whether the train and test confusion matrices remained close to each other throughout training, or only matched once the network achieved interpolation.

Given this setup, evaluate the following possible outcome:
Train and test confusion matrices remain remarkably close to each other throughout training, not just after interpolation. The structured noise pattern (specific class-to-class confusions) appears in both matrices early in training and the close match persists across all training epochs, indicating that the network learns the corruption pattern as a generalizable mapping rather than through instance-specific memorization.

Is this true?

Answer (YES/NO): YES